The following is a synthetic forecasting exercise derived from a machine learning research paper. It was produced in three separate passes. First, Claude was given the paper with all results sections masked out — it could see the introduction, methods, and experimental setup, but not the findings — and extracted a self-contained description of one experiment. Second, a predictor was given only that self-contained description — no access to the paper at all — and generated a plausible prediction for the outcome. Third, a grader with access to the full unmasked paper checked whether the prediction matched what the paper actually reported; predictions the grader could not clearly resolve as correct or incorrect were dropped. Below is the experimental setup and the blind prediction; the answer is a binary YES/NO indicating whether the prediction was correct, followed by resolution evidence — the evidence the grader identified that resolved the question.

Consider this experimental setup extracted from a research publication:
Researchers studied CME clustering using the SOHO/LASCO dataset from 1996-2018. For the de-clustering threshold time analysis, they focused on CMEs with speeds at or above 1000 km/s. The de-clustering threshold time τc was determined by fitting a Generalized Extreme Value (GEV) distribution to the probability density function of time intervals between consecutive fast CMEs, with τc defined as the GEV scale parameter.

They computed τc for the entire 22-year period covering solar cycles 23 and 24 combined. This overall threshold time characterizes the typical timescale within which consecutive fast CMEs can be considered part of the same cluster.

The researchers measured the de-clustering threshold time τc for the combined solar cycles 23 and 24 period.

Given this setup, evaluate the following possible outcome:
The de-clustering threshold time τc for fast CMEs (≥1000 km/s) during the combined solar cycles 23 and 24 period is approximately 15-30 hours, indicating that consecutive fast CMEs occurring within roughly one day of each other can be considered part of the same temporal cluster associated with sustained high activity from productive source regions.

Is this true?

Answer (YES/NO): YES